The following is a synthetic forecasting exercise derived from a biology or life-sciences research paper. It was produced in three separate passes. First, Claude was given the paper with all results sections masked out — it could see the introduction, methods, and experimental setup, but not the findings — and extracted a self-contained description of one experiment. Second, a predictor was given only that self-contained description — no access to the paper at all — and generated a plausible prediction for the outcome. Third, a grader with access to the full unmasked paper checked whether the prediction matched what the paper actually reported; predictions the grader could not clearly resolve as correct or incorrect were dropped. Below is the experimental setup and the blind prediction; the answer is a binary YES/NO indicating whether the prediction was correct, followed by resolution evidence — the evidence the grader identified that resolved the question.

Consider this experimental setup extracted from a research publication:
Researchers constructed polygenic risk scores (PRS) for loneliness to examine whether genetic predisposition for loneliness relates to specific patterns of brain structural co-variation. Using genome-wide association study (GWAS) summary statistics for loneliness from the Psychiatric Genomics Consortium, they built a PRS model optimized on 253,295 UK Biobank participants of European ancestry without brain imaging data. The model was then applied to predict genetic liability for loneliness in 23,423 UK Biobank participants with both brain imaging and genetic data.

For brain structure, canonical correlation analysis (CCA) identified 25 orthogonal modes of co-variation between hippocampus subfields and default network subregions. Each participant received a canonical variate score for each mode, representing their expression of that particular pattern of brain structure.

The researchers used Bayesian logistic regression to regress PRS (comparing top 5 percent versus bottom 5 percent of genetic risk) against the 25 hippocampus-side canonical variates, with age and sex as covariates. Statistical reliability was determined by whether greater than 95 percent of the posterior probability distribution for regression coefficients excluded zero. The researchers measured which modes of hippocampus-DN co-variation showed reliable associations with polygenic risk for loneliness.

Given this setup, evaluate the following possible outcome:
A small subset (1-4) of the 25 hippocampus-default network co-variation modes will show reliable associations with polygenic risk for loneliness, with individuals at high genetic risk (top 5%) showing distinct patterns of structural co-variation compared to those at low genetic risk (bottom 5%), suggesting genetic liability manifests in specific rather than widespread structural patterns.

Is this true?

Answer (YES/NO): YES